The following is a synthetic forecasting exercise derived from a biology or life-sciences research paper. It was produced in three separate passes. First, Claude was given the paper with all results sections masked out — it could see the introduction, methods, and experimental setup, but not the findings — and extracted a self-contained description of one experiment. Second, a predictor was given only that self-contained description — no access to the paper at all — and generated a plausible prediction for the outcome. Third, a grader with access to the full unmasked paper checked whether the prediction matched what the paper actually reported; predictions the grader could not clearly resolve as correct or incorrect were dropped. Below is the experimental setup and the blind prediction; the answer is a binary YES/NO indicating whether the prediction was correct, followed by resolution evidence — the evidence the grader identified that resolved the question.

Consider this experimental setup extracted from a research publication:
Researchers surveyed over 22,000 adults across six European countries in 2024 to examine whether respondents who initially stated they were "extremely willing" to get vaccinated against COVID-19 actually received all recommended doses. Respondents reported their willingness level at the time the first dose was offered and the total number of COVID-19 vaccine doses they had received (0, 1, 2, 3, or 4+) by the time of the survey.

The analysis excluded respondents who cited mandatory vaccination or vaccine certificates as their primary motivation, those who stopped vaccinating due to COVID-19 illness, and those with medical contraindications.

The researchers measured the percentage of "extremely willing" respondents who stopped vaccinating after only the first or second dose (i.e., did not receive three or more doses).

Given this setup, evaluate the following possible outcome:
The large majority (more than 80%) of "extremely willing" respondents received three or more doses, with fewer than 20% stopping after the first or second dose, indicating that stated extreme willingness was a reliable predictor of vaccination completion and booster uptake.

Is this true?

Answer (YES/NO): YES